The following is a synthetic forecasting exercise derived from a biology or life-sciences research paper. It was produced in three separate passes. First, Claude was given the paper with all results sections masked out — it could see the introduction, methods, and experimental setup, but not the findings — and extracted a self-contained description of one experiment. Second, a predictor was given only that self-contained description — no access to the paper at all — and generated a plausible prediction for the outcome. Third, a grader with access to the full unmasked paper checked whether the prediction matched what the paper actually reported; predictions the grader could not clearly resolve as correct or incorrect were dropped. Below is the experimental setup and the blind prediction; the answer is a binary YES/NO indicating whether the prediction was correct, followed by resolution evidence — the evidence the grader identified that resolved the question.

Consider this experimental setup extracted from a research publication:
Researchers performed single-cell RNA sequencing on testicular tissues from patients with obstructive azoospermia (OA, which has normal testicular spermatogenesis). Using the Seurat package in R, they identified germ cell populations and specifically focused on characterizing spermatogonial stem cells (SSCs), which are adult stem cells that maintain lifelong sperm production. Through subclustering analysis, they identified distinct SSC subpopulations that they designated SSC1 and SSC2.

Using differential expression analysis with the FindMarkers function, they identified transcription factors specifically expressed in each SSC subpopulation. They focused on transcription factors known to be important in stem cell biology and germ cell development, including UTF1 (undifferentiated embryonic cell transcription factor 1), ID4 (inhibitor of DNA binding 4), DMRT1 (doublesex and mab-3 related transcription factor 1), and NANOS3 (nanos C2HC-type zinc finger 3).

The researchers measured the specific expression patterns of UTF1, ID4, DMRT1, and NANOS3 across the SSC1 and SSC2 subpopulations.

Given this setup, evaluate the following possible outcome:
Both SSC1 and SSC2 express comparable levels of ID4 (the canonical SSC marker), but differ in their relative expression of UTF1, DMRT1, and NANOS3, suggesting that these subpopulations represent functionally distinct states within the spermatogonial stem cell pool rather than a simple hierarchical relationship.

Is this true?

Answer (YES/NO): NO